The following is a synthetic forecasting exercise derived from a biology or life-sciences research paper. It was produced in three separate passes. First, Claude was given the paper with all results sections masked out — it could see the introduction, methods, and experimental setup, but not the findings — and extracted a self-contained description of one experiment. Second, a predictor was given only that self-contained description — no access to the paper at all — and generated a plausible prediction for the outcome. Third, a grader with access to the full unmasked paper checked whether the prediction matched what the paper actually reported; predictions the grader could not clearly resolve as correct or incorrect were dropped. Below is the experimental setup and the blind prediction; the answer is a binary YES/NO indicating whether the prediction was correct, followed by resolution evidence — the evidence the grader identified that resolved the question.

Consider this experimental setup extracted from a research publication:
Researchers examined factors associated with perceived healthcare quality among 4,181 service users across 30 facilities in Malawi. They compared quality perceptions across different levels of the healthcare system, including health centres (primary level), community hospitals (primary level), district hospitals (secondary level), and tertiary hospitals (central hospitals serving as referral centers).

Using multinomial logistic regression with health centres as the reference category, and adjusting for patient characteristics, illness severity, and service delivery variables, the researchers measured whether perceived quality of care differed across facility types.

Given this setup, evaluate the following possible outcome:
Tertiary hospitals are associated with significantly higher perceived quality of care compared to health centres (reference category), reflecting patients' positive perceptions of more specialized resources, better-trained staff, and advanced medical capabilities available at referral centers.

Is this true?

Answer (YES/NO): YES